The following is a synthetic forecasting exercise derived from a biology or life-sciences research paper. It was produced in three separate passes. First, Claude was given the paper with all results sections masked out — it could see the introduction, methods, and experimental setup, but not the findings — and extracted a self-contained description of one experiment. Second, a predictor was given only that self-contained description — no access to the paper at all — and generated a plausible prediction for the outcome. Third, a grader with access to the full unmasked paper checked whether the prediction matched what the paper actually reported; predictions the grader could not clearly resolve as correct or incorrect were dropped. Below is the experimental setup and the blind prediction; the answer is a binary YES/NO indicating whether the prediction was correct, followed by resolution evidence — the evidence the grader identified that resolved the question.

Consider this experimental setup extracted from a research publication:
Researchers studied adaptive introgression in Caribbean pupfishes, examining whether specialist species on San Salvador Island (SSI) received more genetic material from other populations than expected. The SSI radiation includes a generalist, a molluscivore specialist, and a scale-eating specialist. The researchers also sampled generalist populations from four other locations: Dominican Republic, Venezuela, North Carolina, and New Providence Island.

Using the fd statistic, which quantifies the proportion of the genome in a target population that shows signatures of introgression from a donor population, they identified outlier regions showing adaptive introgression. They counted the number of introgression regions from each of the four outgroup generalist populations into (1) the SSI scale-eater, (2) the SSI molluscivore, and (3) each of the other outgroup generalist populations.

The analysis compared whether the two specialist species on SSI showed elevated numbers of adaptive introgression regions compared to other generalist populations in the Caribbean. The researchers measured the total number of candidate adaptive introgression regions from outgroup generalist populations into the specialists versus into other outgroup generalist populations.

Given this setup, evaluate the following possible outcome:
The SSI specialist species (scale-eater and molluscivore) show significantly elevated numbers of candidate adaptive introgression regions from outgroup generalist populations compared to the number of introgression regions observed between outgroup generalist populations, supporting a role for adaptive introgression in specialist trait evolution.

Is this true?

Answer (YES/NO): YES